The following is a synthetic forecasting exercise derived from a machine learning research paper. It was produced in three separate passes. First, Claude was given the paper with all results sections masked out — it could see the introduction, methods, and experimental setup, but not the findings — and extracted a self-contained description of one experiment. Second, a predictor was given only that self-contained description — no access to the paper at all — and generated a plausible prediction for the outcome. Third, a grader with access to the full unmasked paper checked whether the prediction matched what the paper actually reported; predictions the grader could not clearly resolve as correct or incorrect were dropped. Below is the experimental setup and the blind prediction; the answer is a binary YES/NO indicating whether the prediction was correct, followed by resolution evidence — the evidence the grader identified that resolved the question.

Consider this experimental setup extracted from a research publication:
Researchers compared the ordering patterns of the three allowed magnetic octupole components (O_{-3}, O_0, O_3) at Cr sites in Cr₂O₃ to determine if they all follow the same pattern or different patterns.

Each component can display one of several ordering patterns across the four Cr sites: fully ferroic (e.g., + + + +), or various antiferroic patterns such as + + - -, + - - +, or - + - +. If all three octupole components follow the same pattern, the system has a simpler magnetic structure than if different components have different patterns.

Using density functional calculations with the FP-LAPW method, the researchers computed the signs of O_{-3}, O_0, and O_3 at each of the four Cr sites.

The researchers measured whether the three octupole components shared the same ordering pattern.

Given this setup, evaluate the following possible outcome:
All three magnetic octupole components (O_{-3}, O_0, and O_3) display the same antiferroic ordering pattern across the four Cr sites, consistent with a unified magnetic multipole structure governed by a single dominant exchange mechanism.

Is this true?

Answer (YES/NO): NO